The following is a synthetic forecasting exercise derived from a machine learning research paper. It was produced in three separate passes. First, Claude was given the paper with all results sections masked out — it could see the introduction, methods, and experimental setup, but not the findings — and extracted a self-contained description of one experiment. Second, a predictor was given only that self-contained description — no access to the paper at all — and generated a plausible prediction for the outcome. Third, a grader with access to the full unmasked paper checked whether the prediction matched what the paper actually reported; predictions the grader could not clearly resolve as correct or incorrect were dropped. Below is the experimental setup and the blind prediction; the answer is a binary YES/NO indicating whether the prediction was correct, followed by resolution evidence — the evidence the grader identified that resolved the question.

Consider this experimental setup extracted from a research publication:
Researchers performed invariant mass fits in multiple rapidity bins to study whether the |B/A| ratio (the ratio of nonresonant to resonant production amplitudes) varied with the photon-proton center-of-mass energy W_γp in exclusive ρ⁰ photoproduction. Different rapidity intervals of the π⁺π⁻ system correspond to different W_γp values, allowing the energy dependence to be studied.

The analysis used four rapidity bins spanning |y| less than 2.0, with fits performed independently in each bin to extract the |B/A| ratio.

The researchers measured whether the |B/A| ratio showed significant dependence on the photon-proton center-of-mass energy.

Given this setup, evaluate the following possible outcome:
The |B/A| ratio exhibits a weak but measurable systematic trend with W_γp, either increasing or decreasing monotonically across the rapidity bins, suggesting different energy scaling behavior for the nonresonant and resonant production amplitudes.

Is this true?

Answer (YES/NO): NO